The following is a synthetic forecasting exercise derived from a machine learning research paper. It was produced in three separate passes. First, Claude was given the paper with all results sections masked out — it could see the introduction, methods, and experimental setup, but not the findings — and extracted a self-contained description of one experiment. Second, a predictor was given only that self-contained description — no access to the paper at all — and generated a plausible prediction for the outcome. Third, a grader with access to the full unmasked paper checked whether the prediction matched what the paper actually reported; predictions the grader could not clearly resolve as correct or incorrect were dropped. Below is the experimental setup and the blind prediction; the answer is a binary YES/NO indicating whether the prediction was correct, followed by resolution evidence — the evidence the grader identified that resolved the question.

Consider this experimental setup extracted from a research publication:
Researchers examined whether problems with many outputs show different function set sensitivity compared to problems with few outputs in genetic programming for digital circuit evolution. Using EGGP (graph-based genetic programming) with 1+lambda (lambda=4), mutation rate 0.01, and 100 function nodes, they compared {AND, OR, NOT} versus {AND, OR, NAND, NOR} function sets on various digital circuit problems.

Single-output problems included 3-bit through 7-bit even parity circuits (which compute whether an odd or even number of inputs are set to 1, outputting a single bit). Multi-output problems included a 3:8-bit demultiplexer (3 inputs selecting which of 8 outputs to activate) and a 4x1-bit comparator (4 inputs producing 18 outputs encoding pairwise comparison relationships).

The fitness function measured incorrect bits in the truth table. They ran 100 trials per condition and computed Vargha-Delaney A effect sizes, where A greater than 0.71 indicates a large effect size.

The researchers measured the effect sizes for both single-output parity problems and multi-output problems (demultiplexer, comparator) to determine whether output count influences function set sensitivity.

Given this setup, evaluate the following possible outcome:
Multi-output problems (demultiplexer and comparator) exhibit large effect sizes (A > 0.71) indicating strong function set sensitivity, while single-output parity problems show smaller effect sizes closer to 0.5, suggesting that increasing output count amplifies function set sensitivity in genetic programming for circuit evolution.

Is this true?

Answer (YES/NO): NO